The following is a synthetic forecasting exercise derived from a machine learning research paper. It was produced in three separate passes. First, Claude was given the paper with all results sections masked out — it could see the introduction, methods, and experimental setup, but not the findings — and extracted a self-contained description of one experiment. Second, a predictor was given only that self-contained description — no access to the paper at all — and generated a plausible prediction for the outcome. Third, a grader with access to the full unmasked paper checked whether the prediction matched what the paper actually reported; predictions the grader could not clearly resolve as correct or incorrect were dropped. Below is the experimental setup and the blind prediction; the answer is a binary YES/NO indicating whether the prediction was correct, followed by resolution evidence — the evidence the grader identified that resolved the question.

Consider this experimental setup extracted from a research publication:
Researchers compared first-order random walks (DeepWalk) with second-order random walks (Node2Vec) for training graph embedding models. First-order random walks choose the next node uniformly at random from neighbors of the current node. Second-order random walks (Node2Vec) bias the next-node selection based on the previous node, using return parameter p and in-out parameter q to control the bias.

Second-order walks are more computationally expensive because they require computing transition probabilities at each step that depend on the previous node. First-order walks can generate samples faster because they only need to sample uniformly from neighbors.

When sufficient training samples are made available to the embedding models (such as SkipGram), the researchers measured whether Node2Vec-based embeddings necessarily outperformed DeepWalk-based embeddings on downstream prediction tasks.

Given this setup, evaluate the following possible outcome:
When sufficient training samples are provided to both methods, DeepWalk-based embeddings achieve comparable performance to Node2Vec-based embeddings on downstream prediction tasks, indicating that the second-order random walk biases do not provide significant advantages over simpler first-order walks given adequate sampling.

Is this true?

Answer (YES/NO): YES